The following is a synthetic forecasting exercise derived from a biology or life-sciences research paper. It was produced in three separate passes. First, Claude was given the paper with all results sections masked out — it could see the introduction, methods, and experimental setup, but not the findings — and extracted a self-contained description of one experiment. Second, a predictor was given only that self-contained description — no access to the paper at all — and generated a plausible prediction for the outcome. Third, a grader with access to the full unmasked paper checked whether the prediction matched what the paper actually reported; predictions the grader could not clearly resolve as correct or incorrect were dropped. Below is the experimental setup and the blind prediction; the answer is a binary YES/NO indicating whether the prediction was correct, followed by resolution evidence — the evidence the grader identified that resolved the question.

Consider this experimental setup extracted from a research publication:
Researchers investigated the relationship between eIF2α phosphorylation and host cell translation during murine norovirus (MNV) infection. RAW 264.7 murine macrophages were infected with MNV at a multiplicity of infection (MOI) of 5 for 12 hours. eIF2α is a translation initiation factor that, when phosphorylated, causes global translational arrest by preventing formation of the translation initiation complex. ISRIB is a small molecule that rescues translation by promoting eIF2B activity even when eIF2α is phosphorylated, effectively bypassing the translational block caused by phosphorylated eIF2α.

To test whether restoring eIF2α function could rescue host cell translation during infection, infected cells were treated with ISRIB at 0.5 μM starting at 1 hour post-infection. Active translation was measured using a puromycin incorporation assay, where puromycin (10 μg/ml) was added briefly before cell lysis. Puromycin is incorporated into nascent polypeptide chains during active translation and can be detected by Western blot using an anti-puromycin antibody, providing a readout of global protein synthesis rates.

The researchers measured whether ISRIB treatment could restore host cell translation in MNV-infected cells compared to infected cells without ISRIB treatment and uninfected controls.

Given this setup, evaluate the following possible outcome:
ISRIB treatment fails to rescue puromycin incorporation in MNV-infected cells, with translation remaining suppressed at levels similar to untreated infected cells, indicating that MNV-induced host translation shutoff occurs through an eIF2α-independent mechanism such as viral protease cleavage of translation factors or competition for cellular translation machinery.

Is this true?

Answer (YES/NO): NO